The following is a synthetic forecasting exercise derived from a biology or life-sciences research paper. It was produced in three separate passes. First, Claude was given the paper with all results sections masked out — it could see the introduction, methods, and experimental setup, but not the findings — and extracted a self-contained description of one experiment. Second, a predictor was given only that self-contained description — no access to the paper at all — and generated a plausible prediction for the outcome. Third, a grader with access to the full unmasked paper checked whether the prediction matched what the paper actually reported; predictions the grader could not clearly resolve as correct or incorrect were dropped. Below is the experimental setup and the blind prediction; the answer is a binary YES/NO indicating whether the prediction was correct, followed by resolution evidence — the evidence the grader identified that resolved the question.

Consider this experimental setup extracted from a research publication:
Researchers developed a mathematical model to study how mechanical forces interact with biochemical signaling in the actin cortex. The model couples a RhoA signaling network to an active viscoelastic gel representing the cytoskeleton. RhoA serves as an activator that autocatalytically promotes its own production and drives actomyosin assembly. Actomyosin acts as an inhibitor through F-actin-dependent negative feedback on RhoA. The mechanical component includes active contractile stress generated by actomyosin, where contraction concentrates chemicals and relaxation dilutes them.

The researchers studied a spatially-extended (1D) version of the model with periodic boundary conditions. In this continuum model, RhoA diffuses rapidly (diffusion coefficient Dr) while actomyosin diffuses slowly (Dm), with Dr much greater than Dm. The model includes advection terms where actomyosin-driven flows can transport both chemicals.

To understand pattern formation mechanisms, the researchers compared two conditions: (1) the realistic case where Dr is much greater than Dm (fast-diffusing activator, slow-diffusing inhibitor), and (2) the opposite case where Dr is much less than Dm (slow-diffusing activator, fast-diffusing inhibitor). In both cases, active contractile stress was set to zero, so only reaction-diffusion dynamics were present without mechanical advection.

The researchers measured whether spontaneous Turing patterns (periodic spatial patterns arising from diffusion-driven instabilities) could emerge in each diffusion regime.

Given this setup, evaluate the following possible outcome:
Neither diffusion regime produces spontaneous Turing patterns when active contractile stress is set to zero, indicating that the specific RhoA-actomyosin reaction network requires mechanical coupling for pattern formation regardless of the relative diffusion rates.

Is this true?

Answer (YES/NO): NO